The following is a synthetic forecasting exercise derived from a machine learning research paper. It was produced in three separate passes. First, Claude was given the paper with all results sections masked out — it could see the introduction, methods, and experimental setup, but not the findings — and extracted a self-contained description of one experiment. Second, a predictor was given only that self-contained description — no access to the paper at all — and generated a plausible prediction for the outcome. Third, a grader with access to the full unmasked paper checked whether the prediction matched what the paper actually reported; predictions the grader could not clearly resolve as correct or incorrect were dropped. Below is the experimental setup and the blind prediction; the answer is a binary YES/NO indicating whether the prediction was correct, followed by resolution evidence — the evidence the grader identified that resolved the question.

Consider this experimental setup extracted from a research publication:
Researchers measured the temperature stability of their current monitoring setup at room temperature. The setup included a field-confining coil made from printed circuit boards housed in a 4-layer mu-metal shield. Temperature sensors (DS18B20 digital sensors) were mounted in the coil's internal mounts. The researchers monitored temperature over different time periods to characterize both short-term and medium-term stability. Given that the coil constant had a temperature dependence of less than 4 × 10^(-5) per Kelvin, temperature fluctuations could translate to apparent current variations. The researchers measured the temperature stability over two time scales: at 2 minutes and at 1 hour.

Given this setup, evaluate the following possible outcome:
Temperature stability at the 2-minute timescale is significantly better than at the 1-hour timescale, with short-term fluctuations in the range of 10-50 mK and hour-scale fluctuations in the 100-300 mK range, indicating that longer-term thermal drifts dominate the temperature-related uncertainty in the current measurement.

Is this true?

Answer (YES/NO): NO